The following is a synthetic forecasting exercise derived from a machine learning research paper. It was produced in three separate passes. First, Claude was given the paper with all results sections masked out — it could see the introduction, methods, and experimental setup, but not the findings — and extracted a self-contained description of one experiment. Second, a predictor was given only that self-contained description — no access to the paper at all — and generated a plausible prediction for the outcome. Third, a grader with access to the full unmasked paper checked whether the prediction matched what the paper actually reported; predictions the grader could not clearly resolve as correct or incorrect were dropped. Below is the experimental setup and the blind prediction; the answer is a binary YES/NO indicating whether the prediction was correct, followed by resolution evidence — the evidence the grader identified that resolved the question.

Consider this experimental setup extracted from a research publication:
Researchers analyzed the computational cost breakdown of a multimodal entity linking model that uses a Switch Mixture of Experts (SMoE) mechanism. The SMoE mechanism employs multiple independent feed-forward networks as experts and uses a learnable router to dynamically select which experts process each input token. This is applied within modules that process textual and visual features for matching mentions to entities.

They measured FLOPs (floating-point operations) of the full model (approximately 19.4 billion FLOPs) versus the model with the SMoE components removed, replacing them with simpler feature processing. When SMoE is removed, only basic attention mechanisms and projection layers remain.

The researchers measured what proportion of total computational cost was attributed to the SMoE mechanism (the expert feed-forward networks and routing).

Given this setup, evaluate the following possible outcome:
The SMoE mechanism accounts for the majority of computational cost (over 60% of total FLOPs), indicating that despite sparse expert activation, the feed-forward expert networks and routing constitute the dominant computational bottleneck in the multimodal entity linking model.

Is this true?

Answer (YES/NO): YES